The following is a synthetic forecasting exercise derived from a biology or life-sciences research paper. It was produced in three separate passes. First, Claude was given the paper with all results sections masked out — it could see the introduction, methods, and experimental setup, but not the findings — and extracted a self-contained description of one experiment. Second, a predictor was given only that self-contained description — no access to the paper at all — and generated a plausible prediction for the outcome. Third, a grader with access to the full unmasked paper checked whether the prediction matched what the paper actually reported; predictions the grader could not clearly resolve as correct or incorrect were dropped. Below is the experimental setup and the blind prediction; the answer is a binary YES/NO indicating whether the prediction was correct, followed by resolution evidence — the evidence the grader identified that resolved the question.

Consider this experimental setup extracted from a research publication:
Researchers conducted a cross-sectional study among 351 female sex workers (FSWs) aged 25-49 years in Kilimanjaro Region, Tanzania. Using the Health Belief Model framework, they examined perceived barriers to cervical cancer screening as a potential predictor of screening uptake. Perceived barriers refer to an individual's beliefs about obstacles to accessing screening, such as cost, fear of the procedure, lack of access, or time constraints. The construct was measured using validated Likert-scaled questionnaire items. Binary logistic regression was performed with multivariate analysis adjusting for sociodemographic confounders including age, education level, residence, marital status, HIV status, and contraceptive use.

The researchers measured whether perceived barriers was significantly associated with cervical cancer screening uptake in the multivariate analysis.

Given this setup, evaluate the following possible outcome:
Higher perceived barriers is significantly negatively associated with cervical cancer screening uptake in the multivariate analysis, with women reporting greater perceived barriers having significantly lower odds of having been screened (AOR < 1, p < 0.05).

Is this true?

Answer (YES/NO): NO